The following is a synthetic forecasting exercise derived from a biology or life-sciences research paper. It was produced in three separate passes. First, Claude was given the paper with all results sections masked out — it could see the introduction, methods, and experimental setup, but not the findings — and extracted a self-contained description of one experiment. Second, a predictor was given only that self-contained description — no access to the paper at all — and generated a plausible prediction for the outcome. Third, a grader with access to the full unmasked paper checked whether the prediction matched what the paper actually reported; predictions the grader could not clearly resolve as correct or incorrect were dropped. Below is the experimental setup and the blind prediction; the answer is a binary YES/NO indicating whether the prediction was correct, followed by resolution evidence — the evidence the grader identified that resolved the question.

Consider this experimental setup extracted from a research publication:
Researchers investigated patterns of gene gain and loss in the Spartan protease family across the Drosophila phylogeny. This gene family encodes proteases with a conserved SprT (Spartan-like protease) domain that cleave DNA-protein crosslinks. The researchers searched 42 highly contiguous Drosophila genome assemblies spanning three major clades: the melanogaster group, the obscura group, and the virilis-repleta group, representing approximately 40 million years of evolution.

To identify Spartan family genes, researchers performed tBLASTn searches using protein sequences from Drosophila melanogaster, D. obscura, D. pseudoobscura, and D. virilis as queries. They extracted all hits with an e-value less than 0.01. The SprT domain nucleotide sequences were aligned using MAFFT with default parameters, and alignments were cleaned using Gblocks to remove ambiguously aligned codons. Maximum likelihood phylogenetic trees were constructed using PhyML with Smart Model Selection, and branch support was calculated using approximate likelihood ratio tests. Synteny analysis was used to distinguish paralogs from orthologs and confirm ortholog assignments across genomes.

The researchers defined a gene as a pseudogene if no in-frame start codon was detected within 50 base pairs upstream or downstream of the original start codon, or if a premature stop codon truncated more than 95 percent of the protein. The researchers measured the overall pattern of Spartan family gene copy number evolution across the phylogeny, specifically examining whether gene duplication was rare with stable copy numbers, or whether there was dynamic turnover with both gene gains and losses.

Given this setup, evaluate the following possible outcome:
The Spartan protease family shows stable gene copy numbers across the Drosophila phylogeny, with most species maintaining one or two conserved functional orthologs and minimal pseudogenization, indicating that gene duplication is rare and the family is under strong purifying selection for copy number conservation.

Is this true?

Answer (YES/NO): NO